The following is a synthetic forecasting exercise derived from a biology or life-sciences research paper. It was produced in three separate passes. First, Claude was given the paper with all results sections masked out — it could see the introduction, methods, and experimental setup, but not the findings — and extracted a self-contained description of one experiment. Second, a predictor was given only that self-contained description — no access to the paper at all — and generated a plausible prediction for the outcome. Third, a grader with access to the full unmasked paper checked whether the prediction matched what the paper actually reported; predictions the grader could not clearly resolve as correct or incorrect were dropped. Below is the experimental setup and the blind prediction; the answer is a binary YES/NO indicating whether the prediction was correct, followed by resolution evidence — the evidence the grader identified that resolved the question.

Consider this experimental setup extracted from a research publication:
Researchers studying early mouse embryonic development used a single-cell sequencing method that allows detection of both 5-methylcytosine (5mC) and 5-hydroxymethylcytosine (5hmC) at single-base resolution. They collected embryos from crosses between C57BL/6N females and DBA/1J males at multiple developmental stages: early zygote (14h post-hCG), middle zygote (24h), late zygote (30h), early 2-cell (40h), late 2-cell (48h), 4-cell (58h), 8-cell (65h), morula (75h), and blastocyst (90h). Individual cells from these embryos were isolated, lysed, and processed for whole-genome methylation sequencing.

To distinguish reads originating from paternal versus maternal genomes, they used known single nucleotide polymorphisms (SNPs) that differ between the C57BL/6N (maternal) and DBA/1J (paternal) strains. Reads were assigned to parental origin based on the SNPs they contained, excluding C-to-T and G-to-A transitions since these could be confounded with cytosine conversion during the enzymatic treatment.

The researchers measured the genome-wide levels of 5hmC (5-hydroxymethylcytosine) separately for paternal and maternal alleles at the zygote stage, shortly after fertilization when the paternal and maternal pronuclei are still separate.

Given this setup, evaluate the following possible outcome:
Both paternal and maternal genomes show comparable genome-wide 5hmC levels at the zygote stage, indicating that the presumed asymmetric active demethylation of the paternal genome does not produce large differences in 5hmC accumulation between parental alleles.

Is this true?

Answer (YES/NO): NO